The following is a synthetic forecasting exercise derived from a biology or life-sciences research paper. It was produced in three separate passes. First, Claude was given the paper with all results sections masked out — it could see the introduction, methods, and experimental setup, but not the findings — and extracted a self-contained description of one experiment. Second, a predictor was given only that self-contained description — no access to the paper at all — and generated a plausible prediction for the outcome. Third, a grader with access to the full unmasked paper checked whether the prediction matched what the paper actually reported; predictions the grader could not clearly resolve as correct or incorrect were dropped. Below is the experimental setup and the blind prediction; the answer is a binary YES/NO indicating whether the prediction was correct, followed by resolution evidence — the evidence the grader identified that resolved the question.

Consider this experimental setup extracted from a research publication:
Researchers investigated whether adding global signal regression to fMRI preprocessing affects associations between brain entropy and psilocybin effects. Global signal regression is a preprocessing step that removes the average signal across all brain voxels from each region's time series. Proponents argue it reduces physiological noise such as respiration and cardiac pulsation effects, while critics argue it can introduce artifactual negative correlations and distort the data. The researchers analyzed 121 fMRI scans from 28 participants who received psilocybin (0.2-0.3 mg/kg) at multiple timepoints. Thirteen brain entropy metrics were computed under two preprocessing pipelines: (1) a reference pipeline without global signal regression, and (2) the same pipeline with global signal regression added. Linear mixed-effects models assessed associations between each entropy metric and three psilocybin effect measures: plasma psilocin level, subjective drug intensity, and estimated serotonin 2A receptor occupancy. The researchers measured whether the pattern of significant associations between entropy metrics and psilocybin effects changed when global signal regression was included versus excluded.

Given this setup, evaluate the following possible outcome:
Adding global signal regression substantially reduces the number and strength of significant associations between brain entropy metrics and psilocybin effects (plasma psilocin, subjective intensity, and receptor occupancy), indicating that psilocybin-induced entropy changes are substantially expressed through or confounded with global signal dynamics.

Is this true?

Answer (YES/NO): NO